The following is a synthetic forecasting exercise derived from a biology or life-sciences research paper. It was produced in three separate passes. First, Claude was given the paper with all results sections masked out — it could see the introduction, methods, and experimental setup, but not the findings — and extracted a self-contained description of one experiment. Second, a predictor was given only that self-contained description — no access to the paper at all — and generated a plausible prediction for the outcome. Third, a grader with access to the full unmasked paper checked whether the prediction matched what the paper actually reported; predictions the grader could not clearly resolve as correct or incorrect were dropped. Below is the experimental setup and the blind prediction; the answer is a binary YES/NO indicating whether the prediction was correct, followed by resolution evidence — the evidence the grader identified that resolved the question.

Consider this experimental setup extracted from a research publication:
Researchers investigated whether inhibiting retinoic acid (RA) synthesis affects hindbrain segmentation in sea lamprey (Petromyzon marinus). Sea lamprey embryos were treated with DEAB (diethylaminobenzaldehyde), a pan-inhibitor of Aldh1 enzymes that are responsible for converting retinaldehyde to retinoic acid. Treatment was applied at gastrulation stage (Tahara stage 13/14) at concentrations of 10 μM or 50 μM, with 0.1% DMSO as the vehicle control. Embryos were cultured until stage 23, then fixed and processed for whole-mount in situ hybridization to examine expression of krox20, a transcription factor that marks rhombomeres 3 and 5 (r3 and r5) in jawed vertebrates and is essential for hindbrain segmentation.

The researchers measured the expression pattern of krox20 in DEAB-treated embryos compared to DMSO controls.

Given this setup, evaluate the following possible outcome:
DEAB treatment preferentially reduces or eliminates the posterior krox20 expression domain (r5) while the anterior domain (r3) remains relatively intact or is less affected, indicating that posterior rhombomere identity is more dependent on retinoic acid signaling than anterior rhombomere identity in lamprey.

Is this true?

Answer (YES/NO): NO